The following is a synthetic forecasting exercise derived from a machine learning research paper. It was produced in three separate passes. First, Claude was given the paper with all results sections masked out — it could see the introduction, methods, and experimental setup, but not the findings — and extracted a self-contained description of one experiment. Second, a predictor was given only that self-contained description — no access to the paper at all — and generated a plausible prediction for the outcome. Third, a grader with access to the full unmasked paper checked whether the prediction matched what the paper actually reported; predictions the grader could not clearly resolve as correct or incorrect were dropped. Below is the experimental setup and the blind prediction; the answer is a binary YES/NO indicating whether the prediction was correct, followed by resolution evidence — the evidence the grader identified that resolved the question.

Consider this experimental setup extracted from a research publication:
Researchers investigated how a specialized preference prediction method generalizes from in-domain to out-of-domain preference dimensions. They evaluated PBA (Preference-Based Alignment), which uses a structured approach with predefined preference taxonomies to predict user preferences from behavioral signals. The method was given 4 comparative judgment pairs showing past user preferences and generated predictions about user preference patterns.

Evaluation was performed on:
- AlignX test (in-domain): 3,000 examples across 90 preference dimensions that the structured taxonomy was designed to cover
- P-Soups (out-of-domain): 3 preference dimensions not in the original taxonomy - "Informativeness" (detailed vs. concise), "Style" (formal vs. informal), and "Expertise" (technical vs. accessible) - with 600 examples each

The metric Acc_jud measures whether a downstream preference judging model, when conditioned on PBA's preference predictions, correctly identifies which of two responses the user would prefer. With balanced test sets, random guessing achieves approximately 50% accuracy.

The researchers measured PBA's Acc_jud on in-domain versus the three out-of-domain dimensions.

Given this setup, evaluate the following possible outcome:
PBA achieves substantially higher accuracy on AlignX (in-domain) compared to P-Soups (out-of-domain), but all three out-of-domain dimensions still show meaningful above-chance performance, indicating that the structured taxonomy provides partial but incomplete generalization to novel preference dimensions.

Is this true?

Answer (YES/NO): NO